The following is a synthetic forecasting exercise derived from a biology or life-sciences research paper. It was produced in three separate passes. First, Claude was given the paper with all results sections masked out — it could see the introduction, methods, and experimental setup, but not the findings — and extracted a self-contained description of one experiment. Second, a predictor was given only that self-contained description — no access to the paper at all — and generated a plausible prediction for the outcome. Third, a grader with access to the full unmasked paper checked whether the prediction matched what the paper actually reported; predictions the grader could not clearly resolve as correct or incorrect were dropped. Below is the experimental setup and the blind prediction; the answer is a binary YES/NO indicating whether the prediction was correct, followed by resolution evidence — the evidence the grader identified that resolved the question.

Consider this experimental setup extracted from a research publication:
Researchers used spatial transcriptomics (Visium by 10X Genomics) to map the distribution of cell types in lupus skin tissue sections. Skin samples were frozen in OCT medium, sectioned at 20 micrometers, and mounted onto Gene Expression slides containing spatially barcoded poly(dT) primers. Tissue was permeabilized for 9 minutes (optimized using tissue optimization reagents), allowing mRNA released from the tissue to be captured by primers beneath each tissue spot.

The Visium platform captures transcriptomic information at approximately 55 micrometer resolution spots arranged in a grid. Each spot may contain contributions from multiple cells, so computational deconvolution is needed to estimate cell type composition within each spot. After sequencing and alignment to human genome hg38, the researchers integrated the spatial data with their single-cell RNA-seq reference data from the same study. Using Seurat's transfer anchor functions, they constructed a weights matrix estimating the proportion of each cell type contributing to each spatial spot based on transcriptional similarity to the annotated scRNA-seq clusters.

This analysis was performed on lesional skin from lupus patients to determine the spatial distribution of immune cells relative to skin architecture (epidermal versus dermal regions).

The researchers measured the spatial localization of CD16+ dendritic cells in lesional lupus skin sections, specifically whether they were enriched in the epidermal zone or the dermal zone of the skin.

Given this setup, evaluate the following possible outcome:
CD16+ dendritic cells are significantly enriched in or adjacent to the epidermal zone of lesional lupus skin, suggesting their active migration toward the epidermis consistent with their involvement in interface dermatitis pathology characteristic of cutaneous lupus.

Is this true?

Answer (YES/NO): YES